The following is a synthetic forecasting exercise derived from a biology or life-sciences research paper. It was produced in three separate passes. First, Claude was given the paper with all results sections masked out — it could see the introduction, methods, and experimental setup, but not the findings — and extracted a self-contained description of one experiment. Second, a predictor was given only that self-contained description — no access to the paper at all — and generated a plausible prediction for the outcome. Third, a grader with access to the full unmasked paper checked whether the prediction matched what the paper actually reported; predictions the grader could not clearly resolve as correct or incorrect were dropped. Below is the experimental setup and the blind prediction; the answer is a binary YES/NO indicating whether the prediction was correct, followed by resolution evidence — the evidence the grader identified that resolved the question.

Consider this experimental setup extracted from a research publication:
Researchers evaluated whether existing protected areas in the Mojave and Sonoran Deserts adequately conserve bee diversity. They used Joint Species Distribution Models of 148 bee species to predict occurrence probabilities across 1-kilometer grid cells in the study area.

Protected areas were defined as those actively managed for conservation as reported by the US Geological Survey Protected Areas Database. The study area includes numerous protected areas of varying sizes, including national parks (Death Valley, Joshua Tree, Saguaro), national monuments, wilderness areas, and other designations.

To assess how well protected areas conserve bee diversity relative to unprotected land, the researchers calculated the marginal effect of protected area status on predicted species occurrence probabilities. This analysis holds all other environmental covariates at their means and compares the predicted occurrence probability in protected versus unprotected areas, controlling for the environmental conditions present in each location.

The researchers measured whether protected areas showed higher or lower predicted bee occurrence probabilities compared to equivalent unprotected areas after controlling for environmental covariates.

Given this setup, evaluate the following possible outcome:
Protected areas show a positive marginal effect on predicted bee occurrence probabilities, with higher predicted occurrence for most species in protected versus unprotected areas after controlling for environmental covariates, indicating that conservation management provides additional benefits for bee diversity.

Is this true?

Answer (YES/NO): NO